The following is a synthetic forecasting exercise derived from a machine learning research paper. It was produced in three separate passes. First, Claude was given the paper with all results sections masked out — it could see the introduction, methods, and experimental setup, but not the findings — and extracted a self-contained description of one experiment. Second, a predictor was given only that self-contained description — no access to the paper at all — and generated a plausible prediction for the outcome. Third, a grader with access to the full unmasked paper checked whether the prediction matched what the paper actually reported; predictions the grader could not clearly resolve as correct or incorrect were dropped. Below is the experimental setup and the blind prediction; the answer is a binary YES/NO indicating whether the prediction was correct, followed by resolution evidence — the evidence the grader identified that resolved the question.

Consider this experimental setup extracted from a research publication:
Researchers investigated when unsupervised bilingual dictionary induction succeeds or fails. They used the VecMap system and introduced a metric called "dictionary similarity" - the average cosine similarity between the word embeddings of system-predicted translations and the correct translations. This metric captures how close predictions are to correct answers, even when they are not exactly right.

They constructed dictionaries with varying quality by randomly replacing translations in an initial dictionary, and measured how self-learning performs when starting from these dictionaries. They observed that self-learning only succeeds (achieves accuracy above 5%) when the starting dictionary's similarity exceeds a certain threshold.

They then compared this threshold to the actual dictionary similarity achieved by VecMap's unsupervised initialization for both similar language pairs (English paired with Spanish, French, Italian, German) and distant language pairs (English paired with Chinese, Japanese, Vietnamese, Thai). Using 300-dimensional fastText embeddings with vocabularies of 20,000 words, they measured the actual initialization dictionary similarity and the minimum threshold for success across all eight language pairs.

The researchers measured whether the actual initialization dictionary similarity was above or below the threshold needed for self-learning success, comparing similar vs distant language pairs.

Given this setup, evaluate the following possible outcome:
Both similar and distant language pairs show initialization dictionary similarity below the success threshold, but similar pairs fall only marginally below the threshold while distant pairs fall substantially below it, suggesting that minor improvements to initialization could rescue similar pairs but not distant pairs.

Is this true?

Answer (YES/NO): NO